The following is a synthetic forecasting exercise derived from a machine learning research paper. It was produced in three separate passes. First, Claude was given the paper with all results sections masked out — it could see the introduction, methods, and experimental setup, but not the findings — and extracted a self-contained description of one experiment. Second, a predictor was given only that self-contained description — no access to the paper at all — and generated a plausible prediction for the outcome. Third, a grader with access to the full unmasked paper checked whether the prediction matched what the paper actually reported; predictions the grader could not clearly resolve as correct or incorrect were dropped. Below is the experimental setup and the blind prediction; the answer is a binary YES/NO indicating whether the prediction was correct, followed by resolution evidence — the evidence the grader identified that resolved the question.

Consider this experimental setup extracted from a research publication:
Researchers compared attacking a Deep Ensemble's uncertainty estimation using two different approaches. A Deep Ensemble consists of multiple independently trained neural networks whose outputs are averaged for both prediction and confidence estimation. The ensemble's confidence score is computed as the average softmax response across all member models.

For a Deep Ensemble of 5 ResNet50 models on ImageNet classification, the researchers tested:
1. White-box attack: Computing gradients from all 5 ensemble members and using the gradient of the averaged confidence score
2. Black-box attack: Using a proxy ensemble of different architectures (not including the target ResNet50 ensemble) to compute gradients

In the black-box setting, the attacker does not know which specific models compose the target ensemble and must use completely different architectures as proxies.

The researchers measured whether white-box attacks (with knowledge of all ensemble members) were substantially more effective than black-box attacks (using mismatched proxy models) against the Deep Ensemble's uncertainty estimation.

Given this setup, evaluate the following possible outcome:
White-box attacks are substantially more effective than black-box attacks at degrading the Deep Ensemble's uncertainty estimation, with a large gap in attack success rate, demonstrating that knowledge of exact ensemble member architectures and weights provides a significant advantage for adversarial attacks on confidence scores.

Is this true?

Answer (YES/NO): YES